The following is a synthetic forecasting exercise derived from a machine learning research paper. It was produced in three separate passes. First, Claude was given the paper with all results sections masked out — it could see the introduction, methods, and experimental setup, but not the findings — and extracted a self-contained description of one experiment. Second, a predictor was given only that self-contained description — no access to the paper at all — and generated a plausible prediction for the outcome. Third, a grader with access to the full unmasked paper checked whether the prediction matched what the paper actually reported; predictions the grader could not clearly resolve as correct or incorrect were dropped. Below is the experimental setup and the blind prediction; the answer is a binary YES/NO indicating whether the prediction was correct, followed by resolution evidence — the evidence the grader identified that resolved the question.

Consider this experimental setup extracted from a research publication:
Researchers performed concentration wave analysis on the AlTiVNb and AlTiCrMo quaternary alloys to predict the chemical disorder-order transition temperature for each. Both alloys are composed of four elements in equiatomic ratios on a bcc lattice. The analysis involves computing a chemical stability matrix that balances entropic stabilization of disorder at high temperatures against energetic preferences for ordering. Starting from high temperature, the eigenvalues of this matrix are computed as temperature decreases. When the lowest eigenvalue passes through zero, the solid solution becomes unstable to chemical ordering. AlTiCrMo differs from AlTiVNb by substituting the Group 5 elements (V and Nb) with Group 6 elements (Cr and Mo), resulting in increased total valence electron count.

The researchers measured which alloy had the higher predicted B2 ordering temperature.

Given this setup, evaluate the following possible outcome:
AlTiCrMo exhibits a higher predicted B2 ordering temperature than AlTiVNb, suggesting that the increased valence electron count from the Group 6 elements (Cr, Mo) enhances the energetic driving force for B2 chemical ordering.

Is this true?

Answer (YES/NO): NO